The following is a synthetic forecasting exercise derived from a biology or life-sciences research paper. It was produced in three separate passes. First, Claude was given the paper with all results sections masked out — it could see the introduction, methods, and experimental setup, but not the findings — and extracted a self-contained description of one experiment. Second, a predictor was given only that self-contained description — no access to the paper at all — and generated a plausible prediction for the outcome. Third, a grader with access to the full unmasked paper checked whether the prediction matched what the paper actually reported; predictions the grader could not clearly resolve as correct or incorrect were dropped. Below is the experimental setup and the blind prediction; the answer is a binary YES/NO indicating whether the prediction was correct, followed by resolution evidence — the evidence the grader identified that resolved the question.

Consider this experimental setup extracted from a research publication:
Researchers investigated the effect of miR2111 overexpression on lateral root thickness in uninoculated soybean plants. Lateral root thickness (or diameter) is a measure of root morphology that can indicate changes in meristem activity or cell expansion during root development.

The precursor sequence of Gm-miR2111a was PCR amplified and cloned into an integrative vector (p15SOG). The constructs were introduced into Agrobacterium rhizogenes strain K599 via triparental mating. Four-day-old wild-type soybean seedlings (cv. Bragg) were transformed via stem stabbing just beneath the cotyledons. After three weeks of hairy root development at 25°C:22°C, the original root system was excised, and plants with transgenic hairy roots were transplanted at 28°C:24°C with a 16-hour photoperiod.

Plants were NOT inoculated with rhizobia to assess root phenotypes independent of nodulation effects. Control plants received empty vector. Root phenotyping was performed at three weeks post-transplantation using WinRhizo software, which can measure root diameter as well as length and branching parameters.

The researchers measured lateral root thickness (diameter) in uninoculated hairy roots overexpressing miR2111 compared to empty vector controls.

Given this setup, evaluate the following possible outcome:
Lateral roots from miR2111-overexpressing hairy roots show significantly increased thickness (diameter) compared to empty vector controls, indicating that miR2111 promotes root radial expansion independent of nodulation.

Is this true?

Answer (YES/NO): NO